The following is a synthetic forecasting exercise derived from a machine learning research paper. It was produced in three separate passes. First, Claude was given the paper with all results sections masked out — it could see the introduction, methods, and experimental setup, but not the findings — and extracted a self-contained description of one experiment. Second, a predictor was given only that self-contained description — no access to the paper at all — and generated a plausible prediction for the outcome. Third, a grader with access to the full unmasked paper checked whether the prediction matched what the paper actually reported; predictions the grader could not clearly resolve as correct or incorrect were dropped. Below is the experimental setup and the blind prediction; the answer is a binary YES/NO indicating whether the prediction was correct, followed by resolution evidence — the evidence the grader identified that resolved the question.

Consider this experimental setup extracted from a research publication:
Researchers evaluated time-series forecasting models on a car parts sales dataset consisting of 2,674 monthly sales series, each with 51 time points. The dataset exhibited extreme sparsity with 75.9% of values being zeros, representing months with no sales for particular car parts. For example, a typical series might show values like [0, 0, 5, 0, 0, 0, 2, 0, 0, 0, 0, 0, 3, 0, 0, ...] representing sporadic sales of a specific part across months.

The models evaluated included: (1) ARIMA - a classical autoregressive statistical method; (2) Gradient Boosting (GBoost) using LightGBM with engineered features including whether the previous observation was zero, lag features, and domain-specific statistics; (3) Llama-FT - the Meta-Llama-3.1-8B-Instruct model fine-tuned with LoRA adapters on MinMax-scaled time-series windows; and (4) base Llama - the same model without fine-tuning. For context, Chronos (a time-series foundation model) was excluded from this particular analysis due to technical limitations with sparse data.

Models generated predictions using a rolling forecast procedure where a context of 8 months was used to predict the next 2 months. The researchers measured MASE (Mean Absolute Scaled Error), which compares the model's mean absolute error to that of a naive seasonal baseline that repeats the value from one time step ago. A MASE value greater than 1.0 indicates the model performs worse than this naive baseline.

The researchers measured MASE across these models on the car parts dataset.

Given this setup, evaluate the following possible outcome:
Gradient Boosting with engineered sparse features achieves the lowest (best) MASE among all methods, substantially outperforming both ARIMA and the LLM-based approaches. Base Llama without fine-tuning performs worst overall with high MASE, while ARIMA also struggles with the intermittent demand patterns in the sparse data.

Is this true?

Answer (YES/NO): NO